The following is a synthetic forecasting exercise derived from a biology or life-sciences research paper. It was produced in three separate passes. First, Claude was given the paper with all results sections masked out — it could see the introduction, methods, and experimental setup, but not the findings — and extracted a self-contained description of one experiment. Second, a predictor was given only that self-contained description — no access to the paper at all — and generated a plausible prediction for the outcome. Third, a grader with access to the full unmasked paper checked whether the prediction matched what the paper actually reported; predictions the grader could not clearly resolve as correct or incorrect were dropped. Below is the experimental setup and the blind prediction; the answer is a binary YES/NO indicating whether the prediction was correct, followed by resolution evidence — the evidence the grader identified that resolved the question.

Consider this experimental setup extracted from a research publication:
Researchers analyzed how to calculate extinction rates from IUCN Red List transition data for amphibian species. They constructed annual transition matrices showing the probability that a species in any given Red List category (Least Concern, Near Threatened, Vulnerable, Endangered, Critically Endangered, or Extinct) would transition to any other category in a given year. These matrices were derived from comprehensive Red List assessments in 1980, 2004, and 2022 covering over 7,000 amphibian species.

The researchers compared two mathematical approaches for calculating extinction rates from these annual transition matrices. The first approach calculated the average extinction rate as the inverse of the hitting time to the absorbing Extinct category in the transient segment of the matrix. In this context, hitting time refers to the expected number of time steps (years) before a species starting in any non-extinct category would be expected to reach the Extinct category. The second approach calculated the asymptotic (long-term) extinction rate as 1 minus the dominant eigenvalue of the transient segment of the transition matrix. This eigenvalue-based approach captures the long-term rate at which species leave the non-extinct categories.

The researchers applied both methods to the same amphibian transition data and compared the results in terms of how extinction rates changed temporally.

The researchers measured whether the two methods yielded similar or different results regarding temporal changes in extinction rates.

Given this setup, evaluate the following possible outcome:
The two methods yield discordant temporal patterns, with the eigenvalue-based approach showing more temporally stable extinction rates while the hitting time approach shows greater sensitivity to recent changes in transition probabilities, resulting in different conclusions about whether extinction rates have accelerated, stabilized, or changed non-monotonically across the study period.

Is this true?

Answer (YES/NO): NO